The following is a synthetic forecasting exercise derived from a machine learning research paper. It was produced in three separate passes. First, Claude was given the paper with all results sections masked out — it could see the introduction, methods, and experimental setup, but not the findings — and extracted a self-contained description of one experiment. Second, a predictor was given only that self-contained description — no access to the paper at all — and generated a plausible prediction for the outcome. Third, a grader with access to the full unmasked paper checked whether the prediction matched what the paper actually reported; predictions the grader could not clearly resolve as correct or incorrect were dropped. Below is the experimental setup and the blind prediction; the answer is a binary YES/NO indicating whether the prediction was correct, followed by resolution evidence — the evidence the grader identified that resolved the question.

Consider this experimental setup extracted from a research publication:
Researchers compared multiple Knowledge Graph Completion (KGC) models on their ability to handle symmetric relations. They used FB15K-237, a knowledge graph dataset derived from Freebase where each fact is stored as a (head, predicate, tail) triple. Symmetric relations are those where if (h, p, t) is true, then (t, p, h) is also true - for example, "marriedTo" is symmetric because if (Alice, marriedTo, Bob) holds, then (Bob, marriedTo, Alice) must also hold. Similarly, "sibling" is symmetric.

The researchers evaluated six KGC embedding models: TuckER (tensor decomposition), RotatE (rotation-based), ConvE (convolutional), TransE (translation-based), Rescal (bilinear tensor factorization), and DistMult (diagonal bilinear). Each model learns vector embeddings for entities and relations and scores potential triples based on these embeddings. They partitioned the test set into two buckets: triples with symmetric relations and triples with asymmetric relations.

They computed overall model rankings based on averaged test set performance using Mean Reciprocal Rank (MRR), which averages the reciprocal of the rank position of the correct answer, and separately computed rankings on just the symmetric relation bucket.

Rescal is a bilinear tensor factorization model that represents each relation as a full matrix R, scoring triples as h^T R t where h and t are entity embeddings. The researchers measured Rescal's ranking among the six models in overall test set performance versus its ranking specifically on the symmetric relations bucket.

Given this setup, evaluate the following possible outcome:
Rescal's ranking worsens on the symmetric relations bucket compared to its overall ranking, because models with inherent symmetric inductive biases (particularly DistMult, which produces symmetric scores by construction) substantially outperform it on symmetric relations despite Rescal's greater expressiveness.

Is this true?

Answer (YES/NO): NO